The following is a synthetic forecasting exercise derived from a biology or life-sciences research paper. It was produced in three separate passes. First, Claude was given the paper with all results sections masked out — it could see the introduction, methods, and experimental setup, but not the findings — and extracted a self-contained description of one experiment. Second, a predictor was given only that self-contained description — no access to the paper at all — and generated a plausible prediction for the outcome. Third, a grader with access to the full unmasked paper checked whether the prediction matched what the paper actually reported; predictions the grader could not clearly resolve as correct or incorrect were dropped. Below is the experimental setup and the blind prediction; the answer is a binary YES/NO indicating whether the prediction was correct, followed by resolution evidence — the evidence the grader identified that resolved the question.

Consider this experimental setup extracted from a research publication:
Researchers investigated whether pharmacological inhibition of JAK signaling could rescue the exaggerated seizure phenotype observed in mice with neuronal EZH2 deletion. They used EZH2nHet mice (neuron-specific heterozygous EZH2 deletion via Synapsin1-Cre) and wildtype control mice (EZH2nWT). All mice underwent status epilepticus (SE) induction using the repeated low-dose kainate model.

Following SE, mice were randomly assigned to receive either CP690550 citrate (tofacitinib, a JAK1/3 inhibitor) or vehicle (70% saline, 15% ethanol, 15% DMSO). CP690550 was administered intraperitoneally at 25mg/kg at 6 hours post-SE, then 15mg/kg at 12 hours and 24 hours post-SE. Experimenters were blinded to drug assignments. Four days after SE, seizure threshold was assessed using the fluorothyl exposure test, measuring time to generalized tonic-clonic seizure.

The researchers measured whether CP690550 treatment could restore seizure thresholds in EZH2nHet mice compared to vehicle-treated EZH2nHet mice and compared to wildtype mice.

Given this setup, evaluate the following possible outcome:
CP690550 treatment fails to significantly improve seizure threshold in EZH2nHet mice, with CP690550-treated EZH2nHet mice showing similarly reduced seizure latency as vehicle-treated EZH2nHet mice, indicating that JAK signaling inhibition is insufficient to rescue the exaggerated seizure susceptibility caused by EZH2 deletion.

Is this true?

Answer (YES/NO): NO